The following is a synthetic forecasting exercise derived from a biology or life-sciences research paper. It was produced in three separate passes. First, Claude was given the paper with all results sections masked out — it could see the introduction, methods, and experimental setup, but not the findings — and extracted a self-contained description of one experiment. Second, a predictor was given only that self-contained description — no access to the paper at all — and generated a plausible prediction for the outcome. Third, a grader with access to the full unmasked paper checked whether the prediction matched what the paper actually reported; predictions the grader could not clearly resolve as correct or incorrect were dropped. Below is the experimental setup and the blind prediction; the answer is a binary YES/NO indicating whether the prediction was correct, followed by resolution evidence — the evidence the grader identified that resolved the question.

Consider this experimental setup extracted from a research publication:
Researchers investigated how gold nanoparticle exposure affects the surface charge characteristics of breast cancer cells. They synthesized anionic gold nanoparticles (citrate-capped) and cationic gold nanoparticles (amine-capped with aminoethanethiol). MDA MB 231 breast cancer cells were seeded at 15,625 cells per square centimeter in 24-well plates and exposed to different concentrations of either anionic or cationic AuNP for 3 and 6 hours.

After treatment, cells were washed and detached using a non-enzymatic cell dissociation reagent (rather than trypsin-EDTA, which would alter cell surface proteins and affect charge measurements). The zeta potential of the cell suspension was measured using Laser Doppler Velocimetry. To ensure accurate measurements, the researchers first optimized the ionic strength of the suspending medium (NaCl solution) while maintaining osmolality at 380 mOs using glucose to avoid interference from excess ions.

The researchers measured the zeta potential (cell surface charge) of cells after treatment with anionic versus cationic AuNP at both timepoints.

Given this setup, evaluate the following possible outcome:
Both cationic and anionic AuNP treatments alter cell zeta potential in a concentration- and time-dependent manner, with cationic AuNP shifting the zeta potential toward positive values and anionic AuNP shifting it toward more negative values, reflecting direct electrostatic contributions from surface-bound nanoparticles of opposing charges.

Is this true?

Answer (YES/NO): NO